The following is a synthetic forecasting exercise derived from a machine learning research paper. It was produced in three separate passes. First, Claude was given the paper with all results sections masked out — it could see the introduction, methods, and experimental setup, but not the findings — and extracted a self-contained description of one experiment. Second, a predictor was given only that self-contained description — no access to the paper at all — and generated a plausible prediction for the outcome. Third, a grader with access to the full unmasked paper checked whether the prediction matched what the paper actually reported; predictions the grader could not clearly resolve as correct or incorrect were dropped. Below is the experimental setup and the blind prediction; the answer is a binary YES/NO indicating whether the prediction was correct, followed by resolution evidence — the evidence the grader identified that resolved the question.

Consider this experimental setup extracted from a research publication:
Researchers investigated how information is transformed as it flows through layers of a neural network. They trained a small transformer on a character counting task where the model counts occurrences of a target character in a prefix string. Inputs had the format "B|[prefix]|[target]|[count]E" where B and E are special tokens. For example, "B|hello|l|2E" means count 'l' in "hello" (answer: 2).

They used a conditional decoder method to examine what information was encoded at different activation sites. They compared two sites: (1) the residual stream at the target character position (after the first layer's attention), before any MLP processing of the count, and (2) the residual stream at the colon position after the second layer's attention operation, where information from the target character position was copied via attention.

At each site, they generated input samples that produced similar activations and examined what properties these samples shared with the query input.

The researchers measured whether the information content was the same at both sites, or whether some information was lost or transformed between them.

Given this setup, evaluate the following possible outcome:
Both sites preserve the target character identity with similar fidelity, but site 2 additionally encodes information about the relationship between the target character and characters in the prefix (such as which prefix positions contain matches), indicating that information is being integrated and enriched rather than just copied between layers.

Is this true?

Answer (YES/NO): NO